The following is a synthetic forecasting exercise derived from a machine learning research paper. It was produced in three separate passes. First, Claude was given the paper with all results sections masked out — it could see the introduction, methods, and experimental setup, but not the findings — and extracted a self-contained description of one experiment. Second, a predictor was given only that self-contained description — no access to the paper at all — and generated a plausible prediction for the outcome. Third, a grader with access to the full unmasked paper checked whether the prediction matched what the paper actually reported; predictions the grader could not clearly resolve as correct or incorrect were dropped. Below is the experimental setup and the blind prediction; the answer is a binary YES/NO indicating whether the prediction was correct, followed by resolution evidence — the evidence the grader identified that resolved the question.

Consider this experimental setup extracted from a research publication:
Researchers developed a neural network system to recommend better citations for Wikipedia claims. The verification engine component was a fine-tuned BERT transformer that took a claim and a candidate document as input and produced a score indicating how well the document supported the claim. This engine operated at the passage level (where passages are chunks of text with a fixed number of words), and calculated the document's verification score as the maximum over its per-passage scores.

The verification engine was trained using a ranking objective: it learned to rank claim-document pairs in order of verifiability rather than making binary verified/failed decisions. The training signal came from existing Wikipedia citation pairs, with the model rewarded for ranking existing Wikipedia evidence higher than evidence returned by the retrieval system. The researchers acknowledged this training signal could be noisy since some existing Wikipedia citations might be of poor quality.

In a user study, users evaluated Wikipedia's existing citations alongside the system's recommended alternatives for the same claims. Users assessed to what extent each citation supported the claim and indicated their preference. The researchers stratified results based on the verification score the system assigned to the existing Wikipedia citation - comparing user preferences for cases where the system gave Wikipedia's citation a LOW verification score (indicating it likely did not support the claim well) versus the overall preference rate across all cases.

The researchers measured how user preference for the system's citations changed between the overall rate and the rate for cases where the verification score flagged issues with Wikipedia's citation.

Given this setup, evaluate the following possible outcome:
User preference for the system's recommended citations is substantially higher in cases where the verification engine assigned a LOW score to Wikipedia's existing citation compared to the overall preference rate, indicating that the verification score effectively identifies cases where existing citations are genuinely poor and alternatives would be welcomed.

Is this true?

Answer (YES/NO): YES